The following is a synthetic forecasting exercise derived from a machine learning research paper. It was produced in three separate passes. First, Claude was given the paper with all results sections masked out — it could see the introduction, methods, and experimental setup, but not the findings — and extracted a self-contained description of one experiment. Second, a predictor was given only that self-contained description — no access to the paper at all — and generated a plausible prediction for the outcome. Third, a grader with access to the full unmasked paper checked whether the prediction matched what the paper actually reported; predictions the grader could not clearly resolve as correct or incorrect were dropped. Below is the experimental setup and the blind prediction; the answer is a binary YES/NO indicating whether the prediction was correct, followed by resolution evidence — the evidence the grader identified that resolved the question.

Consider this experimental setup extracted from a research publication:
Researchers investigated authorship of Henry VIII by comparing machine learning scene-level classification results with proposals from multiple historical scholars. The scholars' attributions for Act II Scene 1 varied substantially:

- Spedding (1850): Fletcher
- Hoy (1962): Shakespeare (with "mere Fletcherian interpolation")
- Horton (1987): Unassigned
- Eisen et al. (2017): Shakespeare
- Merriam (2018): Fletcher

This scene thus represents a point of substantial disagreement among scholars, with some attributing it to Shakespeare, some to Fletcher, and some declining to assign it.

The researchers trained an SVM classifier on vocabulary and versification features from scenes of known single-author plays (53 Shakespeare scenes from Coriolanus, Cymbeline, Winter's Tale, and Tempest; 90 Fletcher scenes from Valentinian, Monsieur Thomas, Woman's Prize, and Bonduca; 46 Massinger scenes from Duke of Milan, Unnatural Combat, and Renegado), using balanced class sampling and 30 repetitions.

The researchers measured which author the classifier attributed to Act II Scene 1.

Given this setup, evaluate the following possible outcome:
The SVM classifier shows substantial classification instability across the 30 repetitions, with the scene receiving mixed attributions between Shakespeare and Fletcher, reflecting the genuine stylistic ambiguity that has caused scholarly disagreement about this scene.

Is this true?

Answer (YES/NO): NO